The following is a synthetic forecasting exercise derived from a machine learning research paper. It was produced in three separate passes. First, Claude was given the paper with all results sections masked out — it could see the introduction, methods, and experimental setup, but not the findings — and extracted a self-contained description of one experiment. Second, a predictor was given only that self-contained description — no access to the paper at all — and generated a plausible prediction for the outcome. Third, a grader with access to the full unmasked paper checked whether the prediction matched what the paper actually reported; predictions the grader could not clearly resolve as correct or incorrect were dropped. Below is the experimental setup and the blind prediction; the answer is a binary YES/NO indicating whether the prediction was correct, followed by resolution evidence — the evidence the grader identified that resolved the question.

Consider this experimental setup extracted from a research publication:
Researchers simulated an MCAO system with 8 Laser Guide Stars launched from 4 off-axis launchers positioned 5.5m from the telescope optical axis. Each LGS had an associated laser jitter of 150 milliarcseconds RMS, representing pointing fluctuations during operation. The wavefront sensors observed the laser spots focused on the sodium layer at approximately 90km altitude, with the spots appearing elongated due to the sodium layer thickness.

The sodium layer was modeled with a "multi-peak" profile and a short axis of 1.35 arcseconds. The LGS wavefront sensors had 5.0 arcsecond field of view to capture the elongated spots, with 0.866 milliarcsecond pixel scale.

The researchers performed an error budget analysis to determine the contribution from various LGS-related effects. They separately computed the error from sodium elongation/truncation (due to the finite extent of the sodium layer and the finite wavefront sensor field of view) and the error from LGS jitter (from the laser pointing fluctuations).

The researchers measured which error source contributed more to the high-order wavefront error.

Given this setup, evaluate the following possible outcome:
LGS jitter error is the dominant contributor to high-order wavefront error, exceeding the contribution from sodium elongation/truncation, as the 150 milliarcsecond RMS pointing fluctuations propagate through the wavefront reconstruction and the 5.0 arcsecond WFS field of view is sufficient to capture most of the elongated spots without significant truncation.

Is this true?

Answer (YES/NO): NO